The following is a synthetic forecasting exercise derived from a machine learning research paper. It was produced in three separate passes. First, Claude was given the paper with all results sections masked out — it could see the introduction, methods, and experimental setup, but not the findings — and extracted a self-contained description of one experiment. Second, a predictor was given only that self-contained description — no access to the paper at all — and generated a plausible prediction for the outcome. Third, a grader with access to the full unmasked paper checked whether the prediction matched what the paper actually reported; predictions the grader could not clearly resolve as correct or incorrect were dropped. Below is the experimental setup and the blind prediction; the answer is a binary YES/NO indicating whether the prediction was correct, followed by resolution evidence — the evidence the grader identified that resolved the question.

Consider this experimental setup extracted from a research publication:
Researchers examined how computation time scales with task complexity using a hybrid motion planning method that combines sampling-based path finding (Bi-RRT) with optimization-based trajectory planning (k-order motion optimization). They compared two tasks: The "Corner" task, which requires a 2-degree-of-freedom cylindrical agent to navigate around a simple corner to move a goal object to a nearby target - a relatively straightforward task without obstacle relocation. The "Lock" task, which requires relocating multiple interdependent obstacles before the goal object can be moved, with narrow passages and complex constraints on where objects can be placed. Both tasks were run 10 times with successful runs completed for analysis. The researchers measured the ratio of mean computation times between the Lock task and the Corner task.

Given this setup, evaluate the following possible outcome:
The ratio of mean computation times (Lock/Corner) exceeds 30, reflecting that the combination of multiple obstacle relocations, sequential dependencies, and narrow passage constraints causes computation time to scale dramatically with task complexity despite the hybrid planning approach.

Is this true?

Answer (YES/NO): YES